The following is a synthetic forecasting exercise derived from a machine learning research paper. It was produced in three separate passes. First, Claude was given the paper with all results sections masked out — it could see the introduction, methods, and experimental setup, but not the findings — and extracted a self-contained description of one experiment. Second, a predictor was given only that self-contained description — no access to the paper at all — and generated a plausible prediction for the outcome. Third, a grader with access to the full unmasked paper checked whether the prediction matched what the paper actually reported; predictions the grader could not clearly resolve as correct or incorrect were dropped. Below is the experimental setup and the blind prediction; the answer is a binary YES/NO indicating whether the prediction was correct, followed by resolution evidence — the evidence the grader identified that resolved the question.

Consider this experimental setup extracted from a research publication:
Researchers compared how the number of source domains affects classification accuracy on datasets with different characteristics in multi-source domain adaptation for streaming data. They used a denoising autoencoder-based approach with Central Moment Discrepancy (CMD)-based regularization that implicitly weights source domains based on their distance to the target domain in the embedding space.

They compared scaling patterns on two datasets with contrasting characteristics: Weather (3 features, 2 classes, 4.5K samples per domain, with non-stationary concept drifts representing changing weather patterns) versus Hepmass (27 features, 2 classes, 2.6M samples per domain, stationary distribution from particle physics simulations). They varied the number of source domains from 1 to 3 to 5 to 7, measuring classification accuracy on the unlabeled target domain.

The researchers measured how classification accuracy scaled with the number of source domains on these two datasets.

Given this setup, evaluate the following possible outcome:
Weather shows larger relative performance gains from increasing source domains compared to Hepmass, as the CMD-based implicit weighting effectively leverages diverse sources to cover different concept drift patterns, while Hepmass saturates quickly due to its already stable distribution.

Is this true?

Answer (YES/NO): NO